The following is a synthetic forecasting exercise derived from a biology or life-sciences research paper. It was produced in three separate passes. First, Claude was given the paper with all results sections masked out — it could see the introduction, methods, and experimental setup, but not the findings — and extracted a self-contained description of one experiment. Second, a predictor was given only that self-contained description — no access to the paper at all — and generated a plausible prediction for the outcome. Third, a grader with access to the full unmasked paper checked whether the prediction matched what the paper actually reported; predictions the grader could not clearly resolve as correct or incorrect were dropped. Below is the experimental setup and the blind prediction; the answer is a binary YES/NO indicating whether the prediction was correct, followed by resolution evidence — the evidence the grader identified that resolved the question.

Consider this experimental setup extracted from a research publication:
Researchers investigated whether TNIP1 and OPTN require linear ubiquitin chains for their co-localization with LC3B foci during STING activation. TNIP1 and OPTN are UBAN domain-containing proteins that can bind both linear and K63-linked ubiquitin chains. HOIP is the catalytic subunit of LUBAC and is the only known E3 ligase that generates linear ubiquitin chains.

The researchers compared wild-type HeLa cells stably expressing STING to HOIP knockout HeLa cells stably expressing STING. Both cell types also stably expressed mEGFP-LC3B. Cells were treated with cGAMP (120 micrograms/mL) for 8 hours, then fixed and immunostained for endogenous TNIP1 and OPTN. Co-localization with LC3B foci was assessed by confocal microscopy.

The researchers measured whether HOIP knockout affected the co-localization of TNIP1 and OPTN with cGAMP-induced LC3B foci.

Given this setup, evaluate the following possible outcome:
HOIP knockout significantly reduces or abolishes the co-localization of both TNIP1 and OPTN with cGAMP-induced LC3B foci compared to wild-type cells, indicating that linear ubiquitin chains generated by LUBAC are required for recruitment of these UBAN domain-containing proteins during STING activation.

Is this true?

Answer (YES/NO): NO